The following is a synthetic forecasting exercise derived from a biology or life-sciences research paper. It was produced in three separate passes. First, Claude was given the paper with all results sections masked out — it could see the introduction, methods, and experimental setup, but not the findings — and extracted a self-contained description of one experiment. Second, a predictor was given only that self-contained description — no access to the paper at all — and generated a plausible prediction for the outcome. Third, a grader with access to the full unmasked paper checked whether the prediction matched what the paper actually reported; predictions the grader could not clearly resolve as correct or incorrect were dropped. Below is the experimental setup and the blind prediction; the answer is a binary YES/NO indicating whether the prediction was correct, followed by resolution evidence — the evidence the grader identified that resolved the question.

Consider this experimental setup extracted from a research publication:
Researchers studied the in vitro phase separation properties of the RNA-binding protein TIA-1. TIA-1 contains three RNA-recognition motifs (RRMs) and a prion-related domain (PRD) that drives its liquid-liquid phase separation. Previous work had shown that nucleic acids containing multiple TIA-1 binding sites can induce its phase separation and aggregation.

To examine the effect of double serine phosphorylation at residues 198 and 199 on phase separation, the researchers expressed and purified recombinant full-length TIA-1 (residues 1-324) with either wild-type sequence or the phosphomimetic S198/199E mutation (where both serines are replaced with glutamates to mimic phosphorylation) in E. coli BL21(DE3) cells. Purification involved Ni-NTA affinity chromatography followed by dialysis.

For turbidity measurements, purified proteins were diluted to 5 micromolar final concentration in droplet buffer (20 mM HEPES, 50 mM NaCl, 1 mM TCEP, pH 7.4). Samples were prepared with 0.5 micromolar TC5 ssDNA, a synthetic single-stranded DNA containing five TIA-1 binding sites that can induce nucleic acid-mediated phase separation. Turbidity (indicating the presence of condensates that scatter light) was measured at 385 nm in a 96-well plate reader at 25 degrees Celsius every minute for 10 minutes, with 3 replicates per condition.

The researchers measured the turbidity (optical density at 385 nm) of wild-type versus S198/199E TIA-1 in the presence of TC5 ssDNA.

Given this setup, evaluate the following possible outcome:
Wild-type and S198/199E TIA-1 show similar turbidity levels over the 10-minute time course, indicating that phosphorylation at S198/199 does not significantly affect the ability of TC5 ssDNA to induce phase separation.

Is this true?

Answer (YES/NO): NO